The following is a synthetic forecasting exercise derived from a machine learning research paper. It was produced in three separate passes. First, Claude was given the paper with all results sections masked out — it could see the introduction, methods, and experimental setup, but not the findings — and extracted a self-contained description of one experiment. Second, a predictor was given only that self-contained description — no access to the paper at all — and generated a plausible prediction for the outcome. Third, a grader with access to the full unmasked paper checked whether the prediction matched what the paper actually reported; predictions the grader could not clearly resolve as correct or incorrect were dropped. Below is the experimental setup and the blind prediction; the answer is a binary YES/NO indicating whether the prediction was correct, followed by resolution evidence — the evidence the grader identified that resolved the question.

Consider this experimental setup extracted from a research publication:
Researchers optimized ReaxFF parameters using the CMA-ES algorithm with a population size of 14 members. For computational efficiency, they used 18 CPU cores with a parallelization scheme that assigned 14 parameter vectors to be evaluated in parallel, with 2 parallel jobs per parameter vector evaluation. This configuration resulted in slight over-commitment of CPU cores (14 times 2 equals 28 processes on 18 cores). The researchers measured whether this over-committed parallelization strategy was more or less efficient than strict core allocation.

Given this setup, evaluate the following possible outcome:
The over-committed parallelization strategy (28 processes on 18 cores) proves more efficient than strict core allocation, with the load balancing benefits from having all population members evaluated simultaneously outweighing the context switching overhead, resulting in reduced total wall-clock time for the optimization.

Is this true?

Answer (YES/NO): YES